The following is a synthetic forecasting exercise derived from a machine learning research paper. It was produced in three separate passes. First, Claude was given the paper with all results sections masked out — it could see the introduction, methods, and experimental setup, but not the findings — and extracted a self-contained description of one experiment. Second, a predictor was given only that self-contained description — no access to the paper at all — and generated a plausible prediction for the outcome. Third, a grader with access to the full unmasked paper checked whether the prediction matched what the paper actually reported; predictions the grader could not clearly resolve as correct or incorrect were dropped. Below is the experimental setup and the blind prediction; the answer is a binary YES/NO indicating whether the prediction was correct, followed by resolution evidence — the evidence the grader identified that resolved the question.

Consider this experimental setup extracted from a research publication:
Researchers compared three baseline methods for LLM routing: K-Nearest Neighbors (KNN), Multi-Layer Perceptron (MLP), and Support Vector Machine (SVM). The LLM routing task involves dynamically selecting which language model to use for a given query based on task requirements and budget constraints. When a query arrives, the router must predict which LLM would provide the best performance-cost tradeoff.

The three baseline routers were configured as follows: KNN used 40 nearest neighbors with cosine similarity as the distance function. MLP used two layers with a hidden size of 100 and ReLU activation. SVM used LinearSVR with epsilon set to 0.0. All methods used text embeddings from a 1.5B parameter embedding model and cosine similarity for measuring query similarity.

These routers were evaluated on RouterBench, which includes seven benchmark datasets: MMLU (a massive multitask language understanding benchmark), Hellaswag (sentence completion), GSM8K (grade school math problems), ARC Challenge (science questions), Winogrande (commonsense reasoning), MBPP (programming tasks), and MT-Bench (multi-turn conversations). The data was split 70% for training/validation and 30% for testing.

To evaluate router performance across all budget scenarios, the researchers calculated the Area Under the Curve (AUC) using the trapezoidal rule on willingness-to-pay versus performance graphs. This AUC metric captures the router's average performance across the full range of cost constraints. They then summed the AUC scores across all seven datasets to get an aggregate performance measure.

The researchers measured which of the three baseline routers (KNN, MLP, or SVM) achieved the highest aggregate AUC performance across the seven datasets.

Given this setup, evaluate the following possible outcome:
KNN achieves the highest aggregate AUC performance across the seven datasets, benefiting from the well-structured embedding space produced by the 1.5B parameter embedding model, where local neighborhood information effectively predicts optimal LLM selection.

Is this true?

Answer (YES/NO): NO